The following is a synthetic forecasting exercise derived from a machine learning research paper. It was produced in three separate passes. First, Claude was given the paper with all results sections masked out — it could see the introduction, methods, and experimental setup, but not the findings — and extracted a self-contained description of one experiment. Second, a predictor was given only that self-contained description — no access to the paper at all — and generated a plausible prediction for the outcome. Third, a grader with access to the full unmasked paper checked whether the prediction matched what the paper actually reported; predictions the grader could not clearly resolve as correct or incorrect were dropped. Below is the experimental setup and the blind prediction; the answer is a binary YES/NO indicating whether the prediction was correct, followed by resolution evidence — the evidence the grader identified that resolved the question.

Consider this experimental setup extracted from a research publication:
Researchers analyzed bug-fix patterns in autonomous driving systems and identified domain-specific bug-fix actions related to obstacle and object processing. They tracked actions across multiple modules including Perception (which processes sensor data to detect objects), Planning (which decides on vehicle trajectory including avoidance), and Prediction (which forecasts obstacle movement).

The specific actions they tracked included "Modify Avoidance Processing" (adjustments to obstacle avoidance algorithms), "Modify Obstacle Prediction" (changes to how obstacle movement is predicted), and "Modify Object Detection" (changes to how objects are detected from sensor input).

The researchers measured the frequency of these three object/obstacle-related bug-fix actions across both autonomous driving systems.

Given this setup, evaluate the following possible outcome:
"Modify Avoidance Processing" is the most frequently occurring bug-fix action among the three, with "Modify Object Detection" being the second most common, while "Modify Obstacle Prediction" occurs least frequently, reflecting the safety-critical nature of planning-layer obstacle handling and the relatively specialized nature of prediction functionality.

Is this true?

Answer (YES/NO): NO